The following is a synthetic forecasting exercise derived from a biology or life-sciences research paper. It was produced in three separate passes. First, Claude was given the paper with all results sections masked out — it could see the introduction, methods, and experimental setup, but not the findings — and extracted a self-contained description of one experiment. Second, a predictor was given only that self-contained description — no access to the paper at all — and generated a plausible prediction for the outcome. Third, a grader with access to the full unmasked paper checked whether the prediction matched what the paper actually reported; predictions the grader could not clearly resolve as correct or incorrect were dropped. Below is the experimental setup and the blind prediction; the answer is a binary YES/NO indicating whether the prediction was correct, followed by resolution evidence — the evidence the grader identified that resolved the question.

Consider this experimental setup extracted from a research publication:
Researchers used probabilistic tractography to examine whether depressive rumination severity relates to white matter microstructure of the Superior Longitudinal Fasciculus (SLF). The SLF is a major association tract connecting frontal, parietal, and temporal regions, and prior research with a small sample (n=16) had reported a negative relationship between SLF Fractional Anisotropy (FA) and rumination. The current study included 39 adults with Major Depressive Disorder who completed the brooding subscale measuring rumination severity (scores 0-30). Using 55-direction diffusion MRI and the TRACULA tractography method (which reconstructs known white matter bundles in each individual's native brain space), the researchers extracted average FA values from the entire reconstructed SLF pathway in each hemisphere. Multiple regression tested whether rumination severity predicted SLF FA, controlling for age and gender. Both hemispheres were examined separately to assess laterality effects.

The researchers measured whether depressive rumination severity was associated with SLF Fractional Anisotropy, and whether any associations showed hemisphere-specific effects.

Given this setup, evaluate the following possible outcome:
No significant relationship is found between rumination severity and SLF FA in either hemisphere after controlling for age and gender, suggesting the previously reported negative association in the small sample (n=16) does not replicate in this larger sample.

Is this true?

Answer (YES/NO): NO